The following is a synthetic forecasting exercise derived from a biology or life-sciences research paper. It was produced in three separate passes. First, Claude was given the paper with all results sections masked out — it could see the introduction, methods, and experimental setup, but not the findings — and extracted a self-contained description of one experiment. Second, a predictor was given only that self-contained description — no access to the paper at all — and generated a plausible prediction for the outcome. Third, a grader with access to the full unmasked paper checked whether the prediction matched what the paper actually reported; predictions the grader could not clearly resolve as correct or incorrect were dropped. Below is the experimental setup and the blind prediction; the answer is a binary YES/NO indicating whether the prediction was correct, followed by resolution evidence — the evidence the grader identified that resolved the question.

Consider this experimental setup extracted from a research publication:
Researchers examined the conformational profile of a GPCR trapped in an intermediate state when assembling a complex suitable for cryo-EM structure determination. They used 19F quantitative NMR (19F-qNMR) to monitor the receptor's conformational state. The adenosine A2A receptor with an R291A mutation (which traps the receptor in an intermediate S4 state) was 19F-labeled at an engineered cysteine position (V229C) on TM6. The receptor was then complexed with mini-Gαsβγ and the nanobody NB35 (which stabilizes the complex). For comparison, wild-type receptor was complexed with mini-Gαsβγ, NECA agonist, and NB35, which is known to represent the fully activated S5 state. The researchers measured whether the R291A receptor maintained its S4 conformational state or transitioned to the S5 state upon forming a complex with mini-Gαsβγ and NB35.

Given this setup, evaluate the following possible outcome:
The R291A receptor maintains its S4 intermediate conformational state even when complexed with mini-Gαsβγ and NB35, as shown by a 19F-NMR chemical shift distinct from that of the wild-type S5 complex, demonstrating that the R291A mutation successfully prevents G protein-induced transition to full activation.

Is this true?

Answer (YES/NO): YES